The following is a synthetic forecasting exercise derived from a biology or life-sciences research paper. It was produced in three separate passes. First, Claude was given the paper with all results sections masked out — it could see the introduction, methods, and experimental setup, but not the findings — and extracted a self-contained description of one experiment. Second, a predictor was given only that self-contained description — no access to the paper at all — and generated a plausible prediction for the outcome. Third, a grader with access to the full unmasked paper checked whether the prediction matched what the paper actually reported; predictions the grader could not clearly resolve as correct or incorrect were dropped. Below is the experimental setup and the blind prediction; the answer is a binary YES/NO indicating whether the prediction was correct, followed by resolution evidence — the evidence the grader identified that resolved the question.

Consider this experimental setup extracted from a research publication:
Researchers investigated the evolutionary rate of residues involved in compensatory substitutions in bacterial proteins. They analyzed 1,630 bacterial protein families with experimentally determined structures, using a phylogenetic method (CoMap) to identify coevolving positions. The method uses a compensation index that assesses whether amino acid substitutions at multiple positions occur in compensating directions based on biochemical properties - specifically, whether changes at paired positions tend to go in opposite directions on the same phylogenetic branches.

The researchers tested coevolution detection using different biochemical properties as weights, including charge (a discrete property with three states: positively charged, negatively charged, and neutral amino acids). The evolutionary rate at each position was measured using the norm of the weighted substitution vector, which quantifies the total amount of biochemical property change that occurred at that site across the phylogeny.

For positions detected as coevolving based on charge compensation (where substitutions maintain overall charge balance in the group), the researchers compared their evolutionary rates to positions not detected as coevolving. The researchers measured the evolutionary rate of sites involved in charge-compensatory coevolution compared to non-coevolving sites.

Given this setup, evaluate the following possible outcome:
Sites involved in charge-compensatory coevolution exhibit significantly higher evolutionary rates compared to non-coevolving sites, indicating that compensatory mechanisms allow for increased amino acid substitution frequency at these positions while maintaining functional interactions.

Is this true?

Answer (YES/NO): YES